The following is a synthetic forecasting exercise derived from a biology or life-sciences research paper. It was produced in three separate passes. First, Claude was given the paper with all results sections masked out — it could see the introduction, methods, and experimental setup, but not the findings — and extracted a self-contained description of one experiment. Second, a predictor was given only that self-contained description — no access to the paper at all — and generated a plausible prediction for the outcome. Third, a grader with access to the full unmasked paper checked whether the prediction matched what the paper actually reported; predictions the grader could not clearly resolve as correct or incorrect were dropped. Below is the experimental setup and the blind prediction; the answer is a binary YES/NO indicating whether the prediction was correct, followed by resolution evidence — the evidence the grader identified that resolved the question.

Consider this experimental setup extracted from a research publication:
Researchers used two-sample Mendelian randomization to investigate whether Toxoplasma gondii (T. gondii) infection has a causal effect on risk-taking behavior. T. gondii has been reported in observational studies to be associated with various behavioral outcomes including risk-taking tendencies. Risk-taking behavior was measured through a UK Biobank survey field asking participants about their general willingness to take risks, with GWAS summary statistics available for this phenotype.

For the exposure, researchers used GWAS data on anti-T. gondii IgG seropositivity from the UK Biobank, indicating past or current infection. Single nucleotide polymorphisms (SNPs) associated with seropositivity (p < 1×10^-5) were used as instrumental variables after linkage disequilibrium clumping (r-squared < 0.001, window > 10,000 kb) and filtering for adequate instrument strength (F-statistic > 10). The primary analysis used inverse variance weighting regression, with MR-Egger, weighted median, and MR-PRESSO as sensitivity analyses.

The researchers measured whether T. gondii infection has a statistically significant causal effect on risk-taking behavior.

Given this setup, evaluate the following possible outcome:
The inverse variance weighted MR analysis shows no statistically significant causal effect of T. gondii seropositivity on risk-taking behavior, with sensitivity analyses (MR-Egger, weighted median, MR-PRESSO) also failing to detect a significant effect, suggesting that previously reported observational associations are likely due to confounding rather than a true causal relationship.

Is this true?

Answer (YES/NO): YES